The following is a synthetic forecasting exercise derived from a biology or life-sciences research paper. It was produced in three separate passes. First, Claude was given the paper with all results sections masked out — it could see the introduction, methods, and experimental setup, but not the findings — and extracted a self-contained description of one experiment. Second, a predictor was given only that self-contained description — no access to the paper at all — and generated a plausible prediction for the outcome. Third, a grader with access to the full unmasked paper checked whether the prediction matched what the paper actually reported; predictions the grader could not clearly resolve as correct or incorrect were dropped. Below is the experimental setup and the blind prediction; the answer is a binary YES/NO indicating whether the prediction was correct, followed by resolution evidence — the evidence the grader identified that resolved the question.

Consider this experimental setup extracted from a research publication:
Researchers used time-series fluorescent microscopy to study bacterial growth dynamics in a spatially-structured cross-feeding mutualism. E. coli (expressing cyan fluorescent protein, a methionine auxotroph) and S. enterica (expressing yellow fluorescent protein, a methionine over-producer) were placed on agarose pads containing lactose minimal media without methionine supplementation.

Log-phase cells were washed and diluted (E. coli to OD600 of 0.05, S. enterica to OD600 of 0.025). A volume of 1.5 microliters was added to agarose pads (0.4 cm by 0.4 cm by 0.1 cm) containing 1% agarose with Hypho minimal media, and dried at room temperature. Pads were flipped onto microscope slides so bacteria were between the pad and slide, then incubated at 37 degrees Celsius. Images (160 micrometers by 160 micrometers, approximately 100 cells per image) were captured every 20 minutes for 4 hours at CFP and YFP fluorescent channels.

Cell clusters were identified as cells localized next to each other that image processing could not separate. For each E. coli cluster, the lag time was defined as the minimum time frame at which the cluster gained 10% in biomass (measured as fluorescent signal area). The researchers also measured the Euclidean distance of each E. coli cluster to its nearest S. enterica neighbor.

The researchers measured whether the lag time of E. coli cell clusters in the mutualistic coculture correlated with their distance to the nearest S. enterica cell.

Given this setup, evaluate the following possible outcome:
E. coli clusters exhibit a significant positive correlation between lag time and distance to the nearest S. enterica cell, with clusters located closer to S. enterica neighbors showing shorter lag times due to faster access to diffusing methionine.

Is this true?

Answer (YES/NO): NO